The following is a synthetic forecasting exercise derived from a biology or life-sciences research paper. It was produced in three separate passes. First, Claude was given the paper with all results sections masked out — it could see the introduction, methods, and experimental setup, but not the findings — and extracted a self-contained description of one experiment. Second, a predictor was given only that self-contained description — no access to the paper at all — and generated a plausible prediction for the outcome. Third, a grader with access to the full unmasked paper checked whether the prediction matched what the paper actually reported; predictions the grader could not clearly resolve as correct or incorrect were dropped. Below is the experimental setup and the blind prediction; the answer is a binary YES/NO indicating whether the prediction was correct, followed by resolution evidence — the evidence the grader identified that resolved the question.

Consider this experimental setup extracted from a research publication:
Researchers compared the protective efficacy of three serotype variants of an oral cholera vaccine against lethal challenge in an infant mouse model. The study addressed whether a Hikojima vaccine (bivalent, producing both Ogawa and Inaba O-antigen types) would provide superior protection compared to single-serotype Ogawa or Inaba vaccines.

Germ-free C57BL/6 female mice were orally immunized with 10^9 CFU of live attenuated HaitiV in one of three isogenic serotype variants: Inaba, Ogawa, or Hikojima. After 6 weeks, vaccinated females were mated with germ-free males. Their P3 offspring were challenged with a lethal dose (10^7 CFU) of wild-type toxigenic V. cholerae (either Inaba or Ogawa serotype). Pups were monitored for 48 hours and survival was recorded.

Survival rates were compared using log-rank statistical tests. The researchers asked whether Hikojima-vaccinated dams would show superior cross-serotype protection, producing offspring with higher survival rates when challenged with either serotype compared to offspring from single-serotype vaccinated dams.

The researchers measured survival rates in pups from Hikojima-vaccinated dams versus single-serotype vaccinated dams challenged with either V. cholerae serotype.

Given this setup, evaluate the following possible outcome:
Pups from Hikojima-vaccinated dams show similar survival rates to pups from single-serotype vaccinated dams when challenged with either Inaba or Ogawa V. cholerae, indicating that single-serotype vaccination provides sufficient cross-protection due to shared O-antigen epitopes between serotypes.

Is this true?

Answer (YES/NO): NO